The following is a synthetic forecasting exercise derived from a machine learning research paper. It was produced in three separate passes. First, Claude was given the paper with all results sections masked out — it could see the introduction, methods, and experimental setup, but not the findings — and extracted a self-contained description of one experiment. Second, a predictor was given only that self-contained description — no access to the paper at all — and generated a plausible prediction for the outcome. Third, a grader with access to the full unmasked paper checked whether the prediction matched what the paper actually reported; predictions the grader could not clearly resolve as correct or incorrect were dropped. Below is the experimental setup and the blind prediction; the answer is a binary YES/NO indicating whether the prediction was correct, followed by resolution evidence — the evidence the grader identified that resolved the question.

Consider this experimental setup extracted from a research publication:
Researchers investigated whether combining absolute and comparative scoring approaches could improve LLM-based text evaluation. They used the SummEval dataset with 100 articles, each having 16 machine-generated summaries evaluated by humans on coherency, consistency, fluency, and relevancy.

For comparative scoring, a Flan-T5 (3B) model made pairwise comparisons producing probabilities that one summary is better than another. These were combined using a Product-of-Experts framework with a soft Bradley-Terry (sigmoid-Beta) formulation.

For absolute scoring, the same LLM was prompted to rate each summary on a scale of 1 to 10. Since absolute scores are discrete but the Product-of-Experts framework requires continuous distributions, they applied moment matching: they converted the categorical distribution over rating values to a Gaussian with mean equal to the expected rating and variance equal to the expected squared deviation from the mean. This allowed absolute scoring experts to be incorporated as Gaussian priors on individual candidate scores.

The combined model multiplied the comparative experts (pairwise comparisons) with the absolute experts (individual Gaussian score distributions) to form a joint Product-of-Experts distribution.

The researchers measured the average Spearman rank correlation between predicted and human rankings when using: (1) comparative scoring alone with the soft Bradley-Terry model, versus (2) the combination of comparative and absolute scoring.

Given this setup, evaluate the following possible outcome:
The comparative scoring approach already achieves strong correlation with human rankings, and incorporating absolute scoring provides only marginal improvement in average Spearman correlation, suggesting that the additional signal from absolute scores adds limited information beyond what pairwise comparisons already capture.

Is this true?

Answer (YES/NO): NO